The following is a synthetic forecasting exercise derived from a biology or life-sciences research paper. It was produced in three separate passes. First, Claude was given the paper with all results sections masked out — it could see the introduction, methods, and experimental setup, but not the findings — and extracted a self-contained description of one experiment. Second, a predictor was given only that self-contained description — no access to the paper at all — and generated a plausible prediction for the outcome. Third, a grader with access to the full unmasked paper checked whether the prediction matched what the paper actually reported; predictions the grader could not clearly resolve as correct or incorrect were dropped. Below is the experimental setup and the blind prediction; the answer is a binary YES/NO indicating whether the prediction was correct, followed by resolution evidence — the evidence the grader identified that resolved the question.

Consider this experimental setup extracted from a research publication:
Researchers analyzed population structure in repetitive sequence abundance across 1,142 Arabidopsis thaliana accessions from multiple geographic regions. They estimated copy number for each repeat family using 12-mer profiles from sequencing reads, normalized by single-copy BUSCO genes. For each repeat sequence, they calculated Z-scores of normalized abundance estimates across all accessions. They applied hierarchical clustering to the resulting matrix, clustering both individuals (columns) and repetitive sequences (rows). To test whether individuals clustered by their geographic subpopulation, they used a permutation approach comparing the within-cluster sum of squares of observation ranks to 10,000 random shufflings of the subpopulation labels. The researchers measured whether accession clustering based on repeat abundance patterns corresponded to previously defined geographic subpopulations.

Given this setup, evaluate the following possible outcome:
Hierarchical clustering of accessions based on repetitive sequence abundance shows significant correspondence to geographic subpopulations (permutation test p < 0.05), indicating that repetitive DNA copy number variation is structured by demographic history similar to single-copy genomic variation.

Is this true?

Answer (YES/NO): NO